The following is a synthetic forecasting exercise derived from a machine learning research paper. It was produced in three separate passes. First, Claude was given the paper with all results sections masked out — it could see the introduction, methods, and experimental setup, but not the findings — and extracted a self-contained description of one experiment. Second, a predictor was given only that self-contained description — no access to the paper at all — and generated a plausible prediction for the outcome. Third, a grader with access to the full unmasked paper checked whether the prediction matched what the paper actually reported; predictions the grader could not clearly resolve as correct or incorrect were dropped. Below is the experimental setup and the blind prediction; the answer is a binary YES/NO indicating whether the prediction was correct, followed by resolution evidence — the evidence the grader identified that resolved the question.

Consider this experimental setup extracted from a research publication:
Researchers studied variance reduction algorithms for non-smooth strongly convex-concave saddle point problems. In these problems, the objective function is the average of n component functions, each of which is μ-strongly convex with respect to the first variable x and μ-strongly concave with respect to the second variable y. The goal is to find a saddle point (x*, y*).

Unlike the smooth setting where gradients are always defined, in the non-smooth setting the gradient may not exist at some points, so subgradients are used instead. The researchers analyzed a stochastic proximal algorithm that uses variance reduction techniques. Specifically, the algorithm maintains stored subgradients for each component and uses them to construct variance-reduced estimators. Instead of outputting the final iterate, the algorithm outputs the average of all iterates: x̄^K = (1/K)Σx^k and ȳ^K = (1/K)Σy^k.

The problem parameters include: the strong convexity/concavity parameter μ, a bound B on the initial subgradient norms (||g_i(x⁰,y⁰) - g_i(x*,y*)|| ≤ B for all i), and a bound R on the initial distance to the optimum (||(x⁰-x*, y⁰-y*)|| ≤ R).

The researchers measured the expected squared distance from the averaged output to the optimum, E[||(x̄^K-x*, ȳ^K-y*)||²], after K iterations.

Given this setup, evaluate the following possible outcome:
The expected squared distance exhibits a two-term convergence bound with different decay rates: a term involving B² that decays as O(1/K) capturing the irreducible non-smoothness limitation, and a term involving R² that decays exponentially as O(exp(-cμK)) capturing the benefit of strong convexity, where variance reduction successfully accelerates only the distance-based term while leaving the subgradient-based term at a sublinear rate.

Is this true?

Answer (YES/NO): NO